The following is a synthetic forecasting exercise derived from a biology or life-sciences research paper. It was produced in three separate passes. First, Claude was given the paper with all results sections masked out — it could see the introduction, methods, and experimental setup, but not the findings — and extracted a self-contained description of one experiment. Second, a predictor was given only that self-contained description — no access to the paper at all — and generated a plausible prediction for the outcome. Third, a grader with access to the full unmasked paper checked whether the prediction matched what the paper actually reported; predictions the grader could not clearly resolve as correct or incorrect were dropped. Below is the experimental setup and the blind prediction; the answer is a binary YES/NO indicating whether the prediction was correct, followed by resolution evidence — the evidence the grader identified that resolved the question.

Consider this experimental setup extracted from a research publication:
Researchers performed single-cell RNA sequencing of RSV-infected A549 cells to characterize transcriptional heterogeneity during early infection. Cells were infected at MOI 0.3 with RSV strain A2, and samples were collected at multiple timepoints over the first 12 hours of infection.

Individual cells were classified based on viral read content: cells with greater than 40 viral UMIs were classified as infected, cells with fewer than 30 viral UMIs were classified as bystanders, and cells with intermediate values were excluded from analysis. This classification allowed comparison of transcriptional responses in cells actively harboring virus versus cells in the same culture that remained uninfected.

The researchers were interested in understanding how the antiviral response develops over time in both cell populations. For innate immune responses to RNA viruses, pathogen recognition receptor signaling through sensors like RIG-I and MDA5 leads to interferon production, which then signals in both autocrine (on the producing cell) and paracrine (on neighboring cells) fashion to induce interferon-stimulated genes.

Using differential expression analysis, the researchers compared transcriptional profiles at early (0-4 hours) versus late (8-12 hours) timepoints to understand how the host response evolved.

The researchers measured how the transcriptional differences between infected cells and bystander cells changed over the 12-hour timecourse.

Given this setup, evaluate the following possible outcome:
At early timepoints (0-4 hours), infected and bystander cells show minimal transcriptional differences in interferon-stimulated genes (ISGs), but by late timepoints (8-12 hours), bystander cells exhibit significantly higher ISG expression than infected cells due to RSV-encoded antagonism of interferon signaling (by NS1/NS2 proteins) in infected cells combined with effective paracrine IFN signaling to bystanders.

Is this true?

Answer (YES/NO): YES